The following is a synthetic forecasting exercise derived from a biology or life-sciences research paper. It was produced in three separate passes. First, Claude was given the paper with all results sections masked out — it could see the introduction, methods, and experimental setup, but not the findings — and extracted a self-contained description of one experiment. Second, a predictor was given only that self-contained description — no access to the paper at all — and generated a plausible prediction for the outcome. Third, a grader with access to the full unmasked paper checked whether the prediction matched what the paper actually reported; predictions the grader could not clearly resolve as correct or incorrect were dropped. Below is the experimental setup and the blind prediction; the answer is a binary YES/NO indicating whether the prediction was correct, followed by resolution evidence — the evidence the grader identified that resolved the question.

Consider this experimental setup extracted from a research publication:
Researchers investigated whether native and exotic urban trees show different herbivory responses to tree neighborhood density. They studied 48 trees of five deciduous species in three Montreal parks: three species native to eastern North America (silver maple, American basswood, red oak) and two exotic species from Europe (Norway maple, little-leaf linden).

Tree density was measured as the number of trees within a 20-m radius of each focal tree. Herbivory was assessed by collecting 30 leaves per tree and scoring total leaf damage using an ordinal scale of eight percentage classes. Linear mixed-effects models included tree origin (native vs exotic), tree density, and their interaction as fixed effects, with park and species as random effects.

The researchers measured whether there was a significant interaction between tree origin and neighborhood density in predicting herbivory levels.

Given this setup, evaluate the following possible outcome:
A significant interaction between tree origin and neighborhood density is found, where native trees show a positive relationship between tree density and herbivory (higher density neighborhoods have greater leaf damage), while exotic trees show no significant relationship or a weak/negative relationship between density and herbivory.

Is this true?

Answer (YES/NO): NO